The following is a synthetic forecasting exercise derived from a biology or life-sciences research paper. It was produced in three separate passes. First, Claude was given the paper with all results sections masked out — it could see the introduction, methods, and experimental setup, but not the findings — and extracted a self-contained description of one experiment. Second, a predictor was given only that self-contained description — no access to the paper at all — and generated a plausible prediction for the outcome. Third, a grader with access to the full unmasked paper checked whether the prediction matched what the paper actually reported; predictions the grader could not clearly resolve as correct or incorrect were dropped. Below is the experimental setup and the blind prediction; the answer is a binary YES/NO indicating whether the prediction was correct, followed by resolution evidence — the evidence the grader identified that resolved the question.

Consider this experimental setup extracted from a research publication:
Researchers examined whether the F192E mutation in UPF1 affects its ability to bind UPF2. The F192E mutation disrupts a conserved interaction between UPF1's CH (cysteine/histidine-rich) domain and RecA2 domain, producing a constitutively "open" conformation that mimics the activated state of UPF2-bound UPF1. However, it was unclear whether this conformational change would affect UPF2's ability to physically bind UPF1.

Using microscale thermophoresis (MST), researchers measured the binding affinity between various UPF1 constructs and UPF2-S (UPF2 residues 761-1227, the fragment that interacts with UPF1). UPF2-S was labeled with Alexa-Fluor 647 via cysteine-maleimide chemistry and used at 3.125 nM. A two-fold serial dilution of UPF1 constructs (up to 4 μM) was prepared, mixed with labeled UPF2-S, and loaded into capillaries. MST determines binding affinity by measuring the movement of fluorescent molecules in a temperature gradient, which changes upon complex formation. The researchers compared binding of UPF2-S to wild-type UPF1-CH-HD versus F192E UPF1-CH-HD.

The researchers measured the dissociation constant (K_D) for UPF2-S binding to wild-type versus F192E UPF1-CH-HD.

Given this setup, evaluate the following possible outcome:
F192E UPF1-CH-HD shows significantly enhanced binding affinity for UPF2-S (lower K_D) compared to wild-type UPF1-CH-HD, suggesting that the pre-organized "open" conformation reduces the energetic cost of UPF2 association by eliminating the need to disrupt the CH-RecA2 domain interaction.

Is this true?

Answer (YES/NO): NO